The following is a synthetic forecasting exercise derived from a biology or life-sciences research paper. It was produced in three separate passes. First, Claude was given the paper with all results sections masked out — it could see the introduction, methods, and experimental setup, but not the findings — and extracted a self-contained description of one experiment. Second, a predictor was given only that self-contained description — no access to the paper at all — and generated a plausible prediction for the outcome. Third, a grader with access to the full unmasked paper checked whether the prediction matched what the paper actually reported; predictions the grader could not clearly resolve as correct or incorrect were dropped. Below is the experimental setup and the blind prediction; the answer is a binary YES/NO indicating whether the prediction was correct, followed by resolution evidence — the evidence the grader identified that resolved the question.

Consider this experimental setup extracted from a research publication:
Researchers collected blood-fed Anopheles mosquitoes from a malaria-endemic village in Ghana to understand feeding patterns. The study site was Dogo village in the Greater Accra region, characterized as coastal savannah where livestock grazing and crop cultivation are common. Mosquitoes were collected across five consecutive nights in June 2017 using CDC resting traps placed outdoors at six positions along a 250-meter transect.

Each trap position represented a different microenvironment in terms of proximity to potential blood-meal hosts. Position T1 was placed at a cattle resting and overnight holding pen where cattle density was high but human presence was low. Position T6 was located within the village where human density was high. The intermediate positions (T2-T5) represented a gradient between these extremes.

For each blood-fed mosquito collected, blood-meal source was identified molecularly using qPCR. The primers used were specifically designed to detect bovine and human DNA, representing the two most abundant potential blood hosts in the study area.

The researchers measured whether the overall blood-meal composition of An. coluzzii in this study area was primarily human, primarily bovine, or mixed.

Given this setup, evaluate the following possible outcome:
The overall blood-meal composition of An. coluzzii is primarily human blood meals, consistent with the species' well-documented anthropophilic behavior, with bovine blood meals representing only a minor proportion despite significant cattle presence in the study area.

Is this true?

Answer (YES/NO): NO